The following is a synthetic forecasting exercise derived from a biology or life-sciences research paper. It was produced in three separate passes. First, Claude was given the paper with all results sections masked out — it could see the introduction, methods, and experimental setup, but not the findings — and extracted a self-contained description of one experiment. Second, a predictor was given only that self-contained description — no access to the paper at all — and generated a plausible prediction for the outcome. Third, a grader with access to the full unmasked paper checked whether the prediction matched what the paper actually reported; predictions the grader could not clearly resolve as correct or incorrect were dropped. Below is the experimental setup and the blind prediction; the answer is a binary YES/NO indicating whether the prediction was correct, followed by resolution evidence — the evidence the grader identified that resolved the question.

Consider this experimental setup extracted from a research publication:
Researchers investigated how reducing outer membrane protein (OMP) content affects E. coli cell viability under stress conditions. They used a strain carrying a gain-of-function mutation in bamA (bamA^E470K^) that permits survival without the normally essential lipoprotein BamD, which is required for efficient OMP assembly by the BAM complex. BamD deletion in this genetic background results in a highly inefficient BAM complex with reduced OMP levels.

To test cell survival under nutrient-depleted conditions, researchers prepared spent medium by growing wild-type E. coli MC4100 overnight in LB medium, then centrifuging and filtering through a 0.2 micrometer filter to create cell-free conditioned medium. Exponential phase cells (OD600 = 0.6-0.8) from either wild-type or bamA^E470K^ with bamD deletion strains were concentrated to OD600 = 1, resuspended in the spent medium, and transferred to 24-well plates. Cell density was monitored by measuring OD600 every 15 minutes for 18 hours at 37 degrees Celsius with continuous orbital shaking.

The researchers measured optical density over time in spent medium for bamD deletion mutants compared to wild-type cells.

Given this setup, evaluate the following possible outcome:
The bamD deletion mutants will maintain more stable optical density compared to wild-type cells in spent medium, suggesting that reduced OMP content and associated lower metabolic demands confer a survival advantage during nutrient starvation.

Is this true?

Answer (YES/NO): NO